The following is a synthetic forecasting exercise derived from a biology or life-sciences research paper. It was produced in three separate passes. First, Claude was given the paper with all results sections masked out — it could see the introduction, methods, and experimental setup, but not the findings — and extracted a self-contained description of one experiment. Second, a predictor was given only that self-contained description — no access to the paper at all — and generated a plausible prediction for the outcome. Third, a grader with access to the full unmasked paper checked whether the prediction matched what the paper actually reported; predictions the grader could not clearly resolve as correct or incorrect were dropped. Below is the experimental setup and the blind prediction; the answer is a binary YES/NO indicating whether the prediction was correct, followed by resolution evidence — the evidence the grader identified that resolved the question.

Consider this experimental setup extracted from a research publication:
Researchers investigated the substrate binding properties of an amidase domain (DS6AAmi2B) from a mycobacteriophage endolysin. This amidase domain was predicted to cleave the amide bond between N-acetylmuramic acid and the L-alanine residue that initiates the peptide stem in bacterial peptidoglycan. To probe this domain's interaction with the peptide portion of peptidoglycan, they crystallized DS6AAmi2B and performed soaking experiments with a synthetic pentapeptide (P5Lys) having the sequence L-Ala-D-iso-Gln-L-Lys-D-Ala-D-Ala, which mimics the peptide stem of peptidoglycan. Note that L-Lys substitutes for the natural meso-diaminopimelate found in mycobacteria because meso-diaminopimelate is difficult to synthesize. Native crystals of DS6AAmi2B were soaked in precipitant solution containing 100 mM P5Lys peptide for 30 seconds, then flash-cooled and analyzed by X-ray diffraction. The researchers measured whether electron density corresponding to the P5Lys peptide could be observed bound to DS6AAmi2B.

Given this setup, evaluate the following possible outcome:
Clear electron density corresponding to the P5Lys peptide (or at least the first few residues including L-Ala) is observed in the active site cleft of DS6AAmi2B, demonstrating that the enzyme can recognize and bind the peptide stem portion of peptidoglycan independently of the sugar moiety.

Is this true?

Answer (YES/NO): YES